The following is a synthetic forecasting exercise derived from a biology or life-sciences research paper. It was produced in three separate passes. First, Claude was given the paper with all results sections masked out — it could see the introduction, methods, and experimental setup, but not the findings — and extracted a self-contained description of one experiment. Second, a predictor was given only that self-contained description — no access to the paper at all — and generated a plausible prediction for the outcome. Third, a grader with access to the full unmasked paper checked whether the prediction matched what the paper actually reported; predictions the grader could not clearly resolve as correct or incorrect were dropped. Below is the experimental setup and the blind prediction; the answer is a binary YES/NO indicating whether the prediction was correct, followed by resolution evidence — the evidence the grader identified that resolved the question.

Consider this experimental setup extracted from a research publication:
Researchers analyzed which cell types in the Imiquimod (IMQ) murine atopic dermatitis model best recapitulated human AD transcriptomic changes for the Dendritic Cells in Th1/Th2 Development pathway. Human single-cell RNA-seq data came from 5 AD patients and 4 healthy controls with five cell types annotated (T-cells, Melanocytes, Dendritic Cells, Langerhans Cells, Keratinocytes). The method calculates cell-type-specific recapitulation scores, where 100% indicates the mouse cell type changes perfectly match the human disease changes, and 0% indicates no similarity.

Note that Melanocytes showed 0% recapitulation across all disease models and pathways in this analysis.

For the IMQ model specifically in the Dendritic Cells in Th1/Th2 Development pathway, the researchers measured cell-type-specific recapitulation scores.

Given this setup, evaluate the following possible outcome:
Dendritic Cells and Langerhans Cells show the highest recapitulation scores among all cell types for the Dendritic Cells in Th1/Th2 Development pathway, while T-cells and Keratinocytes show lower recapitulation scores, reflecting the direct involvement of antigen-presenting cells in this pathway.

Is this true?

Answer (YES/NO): NO